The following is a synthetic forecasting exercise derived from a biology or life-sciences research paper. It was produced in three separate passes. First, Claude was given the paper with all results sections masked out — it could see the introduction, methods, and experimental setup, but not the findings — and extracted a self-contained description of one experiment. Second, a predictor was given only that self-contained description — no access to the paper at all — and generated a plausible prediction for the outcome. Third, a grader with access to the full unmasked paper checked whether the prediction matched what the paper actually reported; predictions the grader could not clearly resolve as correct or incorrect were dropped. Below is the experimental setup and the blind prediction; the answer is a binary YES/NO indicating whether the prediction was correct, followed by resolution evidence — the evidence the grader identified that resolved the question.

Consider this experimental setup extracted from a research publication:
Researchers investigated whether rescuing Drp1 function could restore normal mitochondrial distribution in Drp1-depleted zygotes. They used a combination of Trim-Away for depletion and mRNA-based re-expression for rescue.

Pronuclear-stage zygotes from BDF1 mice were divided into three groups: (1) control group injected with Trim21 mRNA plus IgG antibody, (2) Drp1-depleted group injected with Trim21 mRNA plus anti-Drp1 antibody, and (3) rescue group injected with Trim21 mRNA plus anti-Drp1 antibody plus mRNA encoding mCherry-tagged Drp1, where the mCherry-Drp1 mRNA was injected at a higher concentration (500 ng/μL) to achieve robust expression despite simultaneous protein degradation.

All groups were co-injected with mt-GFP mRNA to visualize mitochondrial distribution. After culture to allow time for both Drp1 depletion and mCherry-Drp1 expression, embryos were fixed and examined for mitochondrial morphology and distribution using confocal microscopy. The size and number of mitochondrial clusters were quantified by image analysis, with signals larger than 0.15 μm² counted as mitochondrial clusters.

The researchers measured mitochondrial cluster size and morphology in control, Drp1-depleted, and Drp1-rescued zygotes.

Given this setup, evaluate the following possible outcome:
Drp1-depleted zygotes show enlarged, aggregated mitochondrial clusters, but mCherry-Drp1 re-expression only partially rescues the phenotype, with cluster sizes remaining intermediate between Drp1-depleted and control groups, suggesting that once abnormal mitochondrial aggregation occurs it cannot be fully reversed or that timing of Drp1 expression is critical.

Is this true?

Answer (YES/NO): NO